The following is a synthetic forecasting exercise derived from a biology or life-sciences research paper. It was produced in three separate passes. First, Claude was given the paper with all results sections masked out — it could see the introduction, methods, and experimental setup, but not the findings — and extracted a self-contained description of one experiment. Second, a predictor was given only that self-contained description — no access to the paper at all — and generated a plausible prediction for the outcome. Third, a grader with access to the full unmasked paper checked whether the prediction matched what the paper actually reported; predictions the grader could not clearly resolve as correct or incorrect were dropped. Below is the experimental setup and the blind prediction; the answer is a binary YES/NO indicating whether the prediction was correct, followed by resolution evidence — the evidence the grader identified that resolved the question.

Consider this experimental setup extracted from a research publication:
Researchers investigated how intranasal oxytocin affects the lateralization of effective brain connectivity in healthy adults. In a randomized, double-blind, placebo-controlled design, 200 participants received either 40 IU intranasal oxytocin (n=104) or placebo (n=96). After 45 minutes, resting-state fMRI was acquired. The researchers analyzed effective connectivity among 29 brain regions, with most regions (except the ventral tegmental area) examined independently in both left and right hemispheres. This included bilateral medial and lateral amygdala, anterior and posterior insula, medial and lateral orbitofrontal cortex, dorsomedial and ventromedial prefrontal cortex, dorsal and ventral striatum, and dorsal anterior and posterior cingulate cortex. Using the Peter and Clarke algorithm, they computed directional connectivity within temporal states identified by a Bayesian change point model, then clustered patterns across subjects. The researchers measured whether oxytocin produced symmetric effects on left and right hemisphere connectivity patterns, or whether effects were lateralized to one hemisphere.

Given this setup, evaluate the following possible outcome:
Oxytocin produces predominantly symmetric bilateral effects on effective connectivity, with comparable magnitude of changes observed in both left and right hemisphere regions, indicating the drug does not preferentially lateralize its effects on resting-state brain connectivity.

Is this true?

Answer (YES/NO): YES